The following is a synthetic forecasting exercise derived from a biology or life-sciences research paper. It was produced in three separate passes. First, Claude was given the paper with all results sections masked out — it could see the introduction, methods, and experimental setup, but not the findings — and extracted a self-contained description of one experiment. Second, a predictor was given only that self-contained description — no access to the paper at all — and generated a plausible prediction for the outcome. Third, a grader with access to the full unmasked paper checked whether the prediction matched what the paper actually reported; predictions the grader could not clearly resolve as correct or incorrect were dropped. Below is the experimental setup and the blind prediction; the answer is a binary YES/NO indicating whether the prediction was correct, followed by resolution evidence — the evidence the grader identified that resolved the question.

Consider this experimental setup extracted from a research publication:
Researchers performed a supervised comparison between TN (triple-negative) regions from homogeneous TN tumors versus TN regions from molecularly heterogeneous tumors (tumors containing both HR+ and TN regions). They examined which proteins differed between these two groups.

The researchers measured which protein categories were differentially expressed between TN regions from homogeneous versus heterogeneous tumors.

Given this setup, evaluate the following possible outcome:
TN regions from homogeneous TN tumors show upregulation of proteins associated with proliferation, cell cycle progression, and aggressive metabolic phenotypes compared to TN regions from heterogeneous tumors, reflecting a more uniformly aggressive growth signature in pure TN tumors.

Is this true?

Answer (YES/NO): NO